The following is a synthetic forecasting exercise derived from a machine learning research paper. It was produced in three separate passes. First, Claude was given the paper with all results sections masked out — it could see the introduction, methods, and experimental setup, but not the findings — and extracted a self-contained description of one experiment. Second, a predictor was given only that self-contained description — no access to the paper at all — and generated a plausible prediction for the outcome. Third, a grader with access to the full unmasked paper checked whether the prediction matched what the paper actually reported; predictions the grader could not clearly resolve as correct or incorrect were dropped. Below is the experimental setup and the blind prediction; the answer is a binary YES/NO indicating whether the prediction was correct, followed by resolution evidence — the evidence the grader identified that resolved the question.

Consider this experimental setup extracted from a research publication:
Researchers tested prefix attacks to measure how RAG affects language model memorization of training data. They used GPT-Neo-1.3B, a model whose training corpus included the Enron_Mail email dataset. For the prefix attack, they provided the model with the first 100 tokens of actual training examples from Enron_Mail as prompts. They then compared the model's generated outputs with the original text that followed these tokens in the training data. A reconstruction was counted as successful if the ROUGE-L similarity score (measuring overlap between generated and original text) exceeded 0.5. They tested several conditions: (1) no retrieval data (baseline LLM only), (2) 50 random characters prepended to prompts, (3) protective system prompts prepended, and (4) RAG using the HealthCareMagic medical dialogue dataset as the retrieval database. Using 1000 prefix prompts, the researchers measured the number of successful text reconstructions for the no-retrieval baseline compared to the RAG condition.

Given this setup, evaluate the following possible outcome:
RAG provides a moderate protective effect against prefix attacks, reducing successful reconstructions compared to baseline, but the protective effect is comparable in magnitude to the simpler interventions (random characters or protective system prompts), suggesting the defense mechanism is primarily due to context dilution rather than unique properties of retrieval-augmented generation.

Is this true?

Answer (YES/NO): NO